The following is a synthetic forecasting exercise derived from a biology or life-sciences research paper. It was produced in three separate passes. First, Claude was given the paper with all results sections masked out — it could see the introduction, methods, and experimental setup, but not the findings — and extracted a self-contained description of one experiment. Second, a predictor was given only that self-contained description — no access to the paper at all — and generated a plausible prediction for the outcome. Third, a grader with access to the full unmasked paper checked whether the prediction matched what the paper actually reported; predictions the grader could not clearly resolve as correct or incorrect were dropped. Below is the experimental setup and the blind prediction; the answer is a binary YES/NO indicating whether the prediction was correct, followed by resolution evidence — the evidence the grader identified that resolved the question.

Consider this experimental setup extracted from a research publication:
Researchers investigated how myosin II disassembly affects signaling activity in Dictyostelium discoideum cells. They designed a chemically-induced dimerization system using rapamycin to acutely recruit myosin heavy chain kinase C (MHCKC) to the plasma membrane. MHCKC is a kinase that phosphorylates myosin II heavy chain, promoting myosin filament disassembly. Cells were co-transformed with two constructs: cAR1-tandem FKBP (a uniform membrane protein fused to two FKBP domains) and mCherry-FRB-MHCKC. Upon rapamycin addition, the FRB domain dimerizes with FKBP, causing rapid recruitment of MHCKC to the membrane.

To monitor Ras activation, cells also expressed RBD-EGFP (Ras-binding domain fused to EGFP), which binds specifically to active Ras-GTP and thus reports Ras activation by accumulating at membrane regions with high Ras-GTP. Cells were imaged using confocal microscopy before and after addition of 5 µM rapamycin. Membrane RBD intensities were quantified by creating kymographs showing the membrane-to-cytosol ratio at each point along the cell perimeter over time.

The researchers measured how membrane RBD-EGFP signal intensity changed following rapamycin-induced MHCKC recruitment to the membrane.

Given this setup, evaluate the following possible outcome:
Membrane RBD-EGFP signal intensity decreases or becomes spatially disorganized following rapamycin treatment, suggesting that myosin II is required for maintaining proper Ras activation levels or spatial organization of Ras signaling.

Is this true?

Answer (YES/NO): NO